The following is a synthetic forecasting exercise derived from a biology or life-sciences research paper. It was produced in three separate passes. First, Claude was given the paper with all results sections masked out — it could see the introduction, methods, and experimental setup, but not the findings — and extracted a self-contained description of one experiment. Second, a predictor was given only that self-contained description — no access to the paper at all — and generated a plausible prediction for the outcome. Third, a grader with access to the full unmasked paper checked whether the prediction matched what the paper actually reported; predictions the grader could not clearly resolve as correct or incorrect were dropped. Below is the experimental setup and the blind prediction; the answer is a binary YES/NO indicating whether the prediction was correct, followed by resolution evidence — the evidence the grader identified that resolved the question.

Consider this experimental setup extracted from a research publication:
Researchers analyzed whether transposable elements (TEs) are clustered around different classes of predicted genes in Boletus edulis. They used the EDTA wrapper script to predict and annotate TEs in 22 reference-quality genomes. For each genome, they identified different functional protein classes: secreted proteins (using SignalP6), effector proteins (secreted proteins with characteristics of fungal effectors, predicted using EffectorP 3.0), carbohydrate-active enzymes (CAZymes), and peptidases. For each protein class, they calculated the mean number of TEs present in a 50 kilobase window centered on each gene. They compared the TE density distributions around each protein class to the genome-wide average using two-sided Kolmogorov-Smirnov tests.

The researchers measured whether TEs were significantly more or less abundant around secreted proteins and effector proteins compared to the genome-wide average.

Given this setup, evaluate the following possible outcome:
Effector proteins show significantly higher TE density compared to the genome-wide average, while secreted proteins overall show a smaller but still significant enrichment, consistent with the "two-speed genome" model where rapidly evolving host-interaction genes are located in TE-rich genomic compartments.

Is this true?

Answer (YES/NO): NO